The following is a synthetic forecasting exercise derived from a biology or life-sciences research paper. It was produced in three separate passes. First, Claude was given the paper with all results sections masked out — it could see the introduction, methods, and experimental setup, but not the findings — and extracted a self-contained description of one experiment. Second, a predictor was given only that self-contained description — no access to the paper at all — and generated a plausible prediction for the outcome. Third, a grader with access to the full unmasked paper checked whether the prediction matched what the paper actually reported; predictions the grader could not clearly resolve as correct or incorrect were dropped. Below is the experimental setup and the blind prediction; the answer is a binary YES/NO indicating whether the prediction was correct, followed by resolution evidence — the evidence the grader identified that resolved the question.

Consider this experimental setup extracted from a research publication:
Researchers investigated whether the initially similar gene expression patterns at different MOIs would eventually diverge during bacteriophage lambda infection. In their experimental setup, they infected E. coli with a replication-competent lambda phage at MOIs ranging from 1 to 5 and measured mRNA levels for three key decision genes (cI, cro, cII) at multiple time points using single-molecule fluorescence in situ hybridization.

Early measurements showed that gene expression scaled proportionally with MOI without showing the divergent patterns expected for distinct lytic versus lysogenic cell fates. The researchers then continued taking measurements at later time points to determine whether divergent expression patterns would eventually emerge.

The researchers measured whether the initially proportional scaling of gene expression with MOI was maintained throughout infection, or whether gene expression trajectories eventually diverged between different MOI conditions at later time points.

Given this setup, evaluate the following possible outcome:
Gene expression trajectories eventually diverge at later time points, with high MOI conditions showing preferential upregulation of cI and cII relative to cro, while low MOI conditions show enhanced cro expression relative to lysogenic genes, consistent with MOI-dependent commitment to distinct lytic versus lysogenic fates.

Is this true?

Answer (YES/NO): NO